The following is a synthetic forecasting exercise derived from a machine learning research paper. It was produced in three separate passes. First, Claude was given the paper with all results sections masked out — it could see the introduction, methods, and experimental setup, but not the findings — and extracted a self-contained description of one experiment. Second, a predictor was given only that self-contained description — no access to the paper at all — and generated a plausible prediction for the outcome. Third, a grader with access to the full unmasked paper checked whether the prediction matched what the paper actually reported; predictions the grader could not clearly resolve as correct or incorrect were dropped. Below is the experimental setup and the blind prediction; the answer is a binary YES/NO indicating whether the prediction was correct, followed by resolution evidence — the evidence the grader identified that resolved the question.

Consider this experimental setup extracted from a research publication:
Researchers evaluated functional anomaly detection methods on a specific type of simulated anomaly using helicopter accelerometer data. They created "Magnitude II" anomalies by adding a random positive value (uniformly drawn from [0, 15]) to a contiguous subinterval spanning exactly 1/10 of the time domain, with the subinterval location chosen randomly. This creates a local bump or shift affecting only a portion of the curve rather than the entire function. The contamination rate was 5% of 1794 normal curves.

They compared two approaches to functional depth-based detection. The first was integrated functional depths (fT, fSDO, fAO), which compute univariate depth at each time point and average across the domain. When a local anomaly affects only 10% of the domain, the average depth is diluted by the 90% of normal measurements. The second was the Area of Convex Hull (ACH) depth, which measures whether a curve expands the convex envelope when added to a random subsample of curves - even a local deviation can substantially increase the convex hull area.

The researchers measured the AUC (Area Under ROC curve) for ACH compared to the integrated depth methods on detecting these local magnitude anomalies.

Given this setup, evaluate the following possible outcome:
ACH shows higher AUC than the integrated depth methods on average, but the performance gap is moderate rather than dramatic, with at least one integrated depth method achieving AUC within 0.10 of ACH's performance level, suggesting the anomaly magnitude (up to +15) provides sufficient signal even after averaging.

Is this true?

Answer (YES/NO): NO